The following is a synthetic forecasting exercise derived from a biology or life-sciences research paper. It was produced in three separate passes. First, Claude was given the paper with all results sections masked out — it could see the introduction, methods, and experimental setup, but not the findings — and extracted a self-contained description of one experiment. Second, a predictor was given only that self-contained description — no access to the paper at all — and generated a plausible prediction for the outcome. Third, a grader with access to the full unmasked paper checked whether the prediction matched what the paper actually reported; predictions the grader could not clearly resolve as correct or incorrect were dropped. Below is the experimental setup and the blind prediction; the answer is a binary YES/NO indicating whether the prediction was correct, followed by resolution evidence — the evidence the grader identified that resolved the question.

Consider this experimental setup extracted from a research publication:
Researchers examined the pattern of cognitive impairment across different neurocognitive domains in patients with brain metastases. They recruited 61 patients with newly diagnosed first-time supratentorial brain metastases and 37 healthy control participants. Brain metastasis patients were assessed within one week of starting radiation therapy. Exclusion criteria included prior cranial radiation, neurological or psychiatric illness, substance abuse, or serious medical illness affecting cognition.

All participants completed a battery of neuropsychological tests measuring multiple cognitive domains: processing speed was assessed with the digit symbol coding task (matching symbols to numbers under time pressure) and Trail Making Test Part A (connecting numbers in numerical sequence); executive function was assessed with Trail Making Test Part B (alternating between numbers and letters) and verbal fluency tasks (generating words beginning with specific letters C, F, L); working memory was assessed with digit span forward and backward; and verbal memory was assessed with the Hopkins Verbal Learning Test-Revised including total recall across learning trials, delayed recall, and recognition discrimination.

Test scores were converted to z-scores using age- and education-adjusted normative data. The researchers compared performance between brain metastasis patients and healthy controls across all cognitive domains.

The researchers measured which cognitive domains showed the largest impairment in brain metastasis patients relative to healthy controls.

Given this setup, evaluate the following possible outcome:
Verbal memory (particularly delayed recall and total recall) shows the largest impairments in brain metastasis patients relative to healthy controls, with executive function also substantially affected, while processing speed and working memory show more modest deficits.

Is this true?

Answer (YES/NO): NO